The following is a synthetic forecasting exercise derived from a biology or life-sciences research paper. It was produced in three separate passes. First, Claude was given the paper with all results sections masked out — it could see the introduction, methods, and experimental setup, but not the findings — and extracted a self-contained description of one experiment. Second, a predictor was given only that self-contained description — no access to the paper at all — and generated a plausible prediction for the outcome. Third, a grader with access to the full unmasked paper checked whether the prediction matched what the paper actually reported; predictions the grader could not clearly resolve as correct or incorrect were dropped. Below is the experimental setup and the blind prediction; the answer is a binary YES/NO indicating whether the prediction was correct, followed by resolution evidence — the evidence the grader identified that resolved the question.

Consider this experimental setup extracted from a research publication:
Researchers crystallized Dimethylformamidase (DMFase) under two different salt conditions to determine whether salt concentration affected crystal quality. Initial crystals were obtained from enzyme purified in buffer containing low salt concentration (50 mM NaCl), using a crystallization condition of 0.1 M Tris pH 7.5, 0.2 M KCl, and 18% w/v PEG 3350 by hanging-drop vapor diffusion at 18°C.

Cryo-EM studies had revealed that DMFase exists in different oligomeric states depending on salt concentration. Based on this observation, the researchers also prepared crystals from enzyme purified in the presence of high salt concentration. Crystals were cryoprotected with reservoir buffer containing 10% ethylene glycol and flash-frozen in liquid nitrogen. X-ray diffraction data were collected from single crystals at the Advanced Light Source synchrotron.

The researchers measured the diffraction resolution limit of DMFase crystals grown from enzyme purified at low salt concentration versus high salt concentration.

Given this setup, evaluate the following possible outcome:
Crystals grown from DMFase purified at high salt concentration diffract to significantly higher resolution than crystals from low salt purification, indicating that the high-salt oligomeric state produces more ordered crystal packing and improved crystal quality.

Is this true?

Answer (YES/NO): YES